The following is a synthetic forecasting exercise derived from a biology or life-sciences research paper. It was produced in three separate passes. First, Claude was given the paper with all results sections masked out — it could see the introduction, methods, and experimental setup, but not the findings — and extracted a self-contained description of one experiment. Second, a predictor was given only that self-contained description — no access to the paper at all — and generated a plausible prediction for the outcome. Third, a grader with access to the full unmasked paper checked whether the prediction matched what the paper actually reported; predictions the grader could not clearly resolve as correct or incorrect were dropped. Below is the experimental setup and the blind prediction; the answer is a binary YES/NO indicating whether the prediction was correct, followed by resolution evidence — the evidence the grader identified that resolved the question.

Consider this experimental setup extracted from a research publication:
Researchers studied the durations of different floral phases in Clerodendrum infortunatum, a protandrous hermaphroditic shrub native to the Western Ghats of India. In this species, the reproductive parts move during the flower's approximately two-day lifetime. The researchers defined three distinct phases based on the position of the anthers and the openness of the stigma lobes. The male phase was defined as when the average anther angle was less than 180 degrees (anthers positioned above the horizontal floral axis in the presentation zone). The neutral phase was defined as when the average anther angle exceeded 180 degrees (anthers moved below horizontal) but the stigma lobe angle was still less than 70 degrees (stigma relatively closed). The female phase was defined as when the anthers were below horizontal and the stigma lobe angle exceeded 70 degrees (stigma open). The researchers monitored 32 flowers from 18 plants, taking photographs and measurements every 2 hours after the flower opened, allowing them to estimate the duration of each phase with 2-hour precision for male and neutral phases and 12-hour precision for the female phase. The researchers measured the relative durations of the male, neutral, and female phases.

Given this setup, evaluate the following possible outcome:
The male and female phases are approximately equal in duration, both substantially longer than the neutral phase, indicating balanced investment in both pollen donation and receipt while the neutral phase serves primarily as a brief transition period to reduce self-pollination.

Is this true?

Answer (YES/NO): NO